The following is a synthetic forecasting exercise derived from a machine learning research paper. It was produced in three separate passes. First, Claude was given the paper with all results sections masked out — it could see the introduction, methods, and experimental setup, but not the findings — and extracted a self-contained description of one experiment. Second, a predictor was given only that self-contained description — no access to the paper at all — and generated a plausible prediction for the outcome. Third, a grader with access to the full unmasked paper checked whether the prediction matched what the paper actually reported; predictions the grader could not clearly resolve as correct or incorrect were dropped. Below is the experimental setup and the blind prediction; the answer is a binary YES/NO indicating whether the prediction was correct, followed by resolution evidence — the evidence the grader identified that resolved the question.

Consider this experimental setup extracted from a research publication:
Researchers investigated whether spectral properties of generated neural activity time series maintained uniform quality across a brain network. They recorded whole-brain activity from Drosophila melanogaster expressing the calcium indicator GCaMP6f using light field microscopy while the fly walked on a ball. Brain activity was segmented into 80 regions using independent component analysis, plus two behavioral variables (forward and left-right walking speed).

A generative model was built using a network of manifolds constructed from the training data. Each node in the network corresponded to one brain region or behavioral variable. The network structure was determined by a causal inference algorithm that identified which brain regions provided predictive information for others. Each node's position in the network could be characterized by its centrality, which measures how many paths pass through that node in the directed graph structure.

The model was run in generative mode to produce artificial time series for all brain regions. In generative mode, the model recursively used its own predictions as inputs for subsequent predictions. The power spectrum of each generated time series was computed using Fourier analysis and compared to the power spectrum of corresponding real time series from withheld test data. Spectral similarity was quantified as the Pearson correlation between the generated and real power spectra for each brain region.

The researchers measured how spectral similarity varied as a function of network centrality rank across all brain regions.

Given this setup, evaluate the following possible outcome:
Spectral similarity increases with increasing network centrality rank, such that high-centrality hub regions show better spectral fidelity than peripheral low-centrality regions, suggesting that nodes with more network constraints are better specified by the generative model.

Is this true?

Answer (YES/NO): NO